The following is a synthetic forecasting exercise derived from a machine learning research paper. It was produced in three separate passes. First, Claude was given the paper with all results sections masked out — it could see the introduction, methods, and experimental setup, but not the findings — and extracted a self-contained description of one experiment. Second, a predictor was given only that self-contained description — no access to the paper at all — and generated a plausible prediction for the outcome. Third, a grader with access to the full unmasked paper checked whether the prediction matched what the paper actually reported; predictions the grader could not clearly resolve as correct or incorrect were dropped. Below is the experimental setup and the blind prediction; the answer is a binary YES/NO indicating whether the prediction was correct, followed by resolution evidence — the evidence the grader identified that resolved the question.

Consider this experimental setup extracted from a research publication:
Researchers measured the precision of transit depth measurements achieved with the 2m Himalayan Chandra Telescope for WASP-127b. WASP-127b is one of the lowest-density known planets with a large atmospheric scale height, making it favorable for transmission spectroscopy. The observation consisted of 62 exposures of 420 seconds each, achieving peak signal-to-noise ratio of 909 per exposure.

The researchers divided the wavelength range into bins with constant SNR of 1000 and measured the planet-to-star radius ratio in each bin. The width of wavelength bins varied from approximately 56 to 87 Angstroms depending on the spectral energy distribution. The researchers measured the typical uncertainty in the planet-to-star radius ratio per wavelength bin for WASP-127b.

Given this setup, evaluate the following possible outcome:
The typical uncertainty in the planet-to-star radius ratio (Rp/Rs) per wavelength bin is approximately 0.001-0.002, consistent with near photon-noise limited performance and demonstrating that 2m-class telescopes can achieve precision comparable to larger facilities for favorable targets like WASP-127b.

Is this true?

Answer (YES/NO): YES